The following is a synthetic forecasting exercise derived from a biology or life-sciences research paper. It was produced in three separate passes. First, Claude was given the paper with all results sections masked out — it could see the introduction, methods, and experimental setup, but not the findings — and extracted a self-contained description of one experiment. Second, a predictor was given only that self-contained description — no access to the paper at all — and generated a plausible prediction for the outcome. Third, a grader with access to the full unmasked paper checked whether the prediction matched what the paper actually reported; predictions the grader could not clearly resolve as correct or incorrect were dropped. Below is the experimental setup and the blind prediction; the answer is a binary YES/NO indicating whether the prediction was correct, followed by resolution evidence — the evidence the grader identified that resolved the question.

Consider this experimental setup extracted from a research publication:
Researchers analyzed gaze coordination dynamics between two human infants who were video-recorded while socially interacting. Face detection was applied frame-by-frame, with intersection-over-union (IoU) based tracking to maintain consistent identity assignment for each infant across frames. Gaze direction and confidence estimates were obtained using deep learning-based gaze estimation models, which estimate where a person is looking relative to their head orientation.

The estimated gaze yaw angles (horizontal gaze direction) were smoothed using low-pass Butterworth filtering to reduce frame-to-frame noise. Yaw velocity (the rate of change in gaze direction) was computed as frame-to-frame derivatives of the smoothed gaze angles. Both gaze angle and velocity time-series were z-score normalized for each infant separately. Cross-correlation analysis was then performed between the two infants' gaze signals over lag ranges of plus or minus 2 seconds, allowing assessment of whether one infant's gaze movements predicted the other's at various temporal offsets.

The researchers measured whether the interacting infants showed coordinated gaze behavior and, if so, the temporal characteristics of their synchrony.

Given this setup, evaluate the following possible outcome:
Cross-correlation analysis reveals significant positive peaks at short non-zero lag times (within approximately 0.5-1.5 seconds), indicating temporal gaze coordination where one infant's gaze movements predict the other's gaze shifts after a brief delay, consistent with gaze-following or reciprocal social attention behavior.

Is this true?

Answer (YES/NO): YES